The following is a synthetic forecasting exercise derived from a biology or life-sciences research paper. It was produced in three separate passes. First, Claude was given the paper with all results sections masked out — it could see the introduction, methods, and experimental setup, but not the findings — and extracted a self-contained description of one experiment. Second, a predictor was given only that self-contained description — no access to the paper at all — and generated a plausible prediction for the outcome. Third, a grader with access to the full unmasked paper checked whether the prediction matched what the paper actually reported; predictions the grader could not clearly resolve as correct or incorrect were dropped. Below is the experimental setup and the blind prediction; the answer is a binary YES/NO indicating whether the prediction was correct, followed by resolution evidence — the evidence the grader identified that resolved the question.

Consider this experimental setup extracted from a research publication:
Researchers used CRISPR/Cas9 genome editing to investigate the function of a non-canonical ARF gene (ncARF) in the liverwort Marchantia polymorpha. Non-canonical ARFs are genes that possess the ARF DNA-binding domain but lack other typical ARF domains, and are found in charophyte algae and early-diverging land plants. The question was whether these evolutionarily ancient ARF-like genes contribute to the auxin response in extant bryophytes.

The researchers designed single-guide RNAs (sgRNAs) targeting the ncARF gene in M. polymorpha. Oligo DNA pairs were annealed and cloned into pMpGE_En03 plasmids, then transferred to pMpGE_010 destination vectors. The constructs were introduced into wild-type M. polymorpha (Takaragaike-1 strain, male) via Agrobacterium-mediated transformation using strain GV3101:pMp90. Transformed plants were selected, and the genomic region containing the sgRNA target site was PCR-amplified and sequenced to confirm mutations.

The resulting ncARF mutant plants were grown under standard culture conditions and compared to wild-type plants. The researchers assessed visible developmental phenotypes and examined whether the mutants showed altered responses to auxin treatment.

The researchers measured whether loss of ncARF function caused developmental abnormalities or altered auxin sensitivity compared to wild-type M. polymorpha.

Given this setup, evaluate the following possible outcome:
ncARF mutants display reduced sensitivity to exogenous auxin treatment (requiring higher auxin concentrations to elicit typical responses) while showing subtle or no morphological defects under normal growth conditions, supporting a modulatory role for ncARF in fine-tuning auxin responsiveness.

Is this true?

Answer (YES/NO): NO